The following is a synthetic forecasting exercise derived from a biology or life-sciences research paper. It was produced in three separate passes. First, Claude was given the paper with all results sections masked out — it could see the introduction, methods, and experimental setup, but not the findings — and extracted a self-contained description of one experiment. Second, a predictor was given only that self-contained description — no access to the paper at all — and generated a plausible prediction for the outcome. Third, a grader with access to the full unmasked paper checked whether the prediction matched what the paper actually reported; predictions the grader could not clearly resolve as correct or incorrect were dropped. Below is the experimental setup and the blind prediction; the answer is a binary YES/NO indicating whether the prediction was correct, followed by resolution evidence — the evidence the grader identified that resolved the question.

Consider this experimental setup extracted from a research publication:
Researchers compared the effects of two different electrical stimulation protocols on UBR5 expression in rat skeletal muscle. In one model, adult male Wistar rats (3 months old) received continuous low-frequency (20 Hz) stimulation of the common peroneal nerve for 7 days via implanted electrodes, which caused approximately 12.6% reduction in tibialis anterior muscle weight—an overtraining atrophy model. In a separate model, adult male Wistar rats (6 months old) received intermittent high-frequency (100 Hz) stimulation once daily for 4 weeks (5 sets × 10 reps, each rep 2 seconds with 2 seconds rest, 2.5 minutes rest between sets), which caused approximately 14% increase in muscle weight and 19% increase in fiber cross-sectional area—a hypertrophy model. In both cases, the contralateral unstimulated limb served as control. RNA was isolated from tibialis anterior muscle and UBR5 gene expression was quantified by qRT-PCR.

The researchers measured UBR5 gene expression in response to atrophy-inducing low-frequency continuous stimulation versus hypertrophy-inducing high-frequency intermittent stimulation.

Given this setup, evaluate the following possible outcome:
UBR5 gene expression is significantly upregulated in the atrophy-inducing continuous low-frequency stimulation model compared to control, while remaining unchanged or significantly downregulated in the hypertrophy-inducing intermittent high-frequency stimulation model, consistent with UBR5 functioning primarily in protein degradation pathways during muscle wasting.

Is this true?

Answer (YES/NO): NO